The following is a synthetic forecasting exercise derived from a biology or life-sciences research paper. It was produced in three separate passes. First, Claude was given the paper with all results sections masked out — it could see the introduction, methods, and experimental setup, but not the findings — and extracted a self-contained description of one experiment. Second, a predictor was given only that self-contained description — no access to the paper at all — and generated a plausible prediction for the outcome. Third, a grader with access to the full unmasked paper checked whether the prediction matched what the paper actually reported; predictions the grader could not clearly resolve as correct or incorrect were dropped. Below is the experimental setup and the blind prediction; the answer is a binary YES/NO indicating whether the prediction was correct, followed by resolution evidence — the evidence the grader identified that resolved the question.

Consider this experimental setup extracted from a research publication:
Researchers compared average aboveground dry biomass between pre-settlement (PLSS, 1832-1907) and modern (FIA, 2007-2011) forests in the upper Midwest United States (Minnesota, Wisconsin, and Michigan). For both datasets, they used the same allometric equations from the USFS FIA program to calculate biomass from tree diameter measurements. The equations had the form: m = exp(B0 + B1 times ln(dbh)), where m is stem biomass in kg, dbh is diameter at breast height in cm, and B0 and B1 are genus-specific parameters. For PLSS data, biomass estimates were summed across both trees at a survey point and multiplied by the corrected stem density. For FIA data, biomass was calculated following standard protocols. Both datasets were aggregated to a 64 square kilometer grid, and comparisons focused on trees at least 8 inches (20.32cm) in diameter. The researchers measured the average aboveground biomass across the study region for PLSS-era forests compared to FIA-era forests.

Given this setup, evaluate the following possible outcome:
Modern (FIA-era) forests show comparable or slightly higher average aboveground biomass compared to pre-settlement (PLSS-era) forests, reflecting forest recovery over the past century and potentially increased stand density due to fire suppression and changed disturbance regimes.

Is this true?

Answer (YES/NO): NO